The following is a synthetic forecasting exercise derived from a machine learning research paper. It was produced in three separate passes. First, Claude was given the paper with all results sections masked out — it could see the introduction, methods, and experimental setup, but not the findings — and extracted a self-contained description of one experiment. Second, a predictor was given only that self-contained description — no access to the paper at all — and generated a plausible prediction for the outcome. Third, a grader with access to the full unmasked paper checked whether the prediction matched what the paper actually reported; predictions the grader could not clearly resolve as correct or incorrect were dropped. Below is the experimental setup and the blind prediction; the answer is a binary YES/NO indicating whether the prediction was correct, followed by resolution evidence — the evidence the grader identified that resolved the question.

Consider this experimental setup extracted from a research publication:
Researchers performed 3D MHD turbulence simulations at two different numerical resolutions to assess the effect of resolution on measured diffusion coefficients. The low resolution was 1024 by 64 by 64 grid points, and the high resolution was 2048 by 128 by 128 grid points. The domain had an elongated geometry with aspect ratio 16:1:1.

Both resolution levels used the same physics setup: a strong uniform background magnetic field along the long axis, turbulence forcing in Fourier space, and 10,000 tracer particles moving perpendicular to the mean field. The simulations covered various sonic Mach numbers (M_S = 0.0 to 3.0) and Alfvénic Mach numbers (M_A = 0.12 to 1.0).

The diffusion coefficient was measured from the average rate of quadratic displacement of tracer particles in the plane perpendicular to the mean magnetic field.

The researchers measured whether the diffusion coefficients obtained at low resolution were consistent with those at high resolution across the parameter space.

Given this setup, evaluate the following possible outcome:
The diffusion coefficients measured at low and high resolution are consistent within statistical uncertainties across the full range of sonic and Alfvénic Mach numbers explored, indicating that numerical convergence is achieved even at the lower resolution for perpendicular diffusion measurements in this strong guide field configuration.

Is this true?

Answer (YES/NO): NO